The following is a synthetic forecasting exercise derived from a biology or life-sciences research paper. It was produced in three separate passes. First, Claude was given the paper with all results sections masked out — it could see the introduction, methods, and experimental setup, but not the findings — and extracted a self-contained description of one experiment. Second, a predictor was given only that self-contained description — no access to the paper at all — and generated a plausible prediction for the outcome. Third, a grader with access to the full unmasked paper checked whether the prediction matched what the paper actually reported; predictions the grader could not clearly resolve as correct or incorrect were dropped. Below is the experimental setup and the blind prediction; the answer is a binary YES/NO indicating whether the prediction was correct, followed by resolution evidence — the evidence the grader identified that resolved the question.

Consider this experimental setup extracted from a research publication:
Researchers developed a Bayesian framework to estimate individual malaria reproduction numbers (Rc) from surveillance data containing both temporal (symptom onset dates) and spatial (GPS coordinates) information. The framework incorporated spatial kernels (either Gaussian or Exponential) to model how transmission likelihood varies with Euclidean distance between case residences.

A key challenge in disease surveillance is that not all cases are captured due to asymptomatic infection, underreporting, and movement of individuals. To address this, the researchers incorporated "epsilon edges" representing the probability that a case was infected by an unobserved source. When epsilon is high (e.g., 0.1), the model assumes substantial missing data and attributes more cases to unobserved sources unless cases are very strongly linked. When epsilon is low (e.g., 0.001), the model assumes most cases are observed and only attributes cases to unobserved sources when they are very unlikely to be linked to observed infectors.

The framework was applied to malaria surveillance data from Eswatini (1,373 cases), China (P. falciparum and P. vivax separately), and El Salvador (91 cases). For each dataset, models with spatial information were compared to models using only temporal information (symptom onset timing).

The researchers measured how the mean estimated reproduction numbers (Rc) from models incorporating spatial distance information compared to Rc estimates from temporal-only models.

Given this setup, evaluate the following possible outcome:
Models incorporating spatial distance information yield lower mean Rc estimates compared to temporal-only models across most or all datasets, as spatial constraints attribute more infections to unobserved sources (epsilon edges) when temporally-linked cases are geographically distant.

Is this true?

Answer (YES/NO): YES